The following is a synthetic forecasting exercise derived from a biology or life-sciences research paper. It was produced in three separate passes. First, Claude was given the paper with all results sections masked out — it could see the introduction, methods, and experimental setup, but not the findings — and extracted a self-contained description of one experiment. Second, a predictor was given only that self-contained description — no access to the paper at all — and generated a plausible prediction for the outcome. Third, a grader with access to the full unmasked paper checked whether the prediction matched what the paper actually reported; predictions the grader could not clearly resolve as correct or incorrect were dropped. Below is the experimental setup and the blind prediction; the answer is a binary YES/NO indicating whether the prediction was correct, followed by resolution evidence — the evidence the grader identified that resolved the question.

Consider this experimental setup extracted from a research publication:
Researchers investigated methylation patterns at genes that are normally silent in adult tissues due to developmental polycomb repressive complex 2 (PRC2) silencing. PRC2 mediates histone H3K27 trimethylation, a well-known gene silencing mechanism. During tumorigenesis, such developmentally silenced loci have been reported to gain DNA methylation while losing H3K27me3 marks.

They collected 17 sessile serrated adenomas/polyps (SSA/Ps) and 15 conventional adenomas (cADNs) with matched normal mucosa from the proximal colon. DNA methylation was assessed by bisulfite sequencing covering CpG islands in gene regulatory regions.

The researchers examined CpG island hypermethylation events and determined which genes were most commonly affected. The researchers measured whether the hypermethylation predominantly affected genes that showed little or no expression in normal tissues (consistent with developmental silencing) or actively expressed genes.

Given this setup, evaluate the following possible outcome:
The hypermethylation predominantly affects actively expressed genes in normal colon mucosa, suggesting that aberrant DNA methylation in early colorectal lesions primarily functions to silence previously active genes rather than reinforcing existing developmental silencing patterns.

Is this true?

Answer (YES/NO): NO